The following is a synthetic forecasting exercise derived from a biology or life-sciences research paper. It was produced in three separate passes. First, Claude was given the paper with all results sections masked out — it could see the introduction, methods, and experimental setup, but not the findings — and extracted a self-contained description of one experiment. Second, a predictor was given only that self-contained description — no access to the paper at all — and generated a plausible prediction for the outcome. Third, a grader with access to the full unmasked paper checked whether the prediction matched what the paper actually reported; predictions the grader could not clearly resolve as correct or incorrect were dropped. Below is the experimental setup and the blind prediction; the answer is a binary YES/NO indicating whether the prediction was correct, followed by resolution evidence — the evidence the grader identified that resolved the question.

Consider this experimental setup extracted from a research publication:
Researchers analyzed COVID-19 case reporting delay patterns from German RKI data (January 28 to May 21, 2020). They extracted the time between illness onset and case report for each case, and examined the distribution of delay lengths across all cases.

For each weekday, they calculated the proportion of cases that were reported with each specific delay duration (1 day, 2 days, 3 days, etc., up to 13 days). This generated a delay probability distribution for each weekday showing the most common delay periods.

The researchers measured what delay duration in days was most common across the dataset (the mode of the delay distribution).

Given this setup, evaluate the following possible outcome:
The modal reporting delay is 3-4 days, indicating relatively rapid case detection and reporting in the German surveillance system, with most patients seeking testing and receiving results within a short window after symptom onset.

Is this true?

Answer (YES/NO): YES